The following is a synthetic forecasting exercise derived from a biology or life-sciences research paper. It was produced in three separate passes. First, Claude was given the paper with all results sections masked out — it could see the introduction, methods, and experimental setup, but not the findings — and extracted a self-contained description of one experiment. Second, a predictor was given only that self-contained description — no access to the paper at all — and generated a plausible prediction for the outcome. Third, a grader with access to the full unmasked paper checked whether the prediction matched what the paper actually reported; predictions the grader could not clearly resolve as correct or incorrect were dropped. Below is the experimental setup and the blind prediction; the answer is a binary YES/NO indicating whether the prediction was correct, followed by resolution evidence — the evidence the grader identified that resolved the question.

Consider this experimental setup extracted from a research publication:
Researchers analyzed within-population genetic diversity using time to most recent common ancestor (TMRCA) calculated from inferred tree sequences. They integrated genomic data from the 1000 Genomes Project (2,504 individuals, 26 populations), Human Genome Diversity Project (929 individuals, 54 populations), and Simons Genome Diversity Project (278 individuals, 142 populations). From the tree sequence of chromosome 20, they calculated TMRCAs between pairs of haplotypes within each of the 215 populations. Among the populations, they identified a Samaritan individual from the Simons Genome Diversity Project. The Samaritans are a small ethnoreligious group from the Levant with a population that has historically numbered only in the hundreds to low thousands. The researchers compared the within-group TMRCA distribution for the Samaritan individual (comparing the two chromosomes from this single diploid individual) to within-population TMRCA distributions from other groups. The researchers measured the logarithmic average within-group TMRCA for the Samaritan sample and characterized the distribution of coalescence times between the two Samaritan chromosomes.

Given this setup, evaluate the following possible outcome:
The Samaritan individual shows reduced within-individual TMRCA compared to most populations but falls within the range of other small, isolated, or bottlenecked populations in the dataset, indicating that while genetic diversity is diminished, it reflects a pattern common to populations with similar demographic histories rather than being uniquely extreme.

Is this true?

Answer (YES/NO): NO